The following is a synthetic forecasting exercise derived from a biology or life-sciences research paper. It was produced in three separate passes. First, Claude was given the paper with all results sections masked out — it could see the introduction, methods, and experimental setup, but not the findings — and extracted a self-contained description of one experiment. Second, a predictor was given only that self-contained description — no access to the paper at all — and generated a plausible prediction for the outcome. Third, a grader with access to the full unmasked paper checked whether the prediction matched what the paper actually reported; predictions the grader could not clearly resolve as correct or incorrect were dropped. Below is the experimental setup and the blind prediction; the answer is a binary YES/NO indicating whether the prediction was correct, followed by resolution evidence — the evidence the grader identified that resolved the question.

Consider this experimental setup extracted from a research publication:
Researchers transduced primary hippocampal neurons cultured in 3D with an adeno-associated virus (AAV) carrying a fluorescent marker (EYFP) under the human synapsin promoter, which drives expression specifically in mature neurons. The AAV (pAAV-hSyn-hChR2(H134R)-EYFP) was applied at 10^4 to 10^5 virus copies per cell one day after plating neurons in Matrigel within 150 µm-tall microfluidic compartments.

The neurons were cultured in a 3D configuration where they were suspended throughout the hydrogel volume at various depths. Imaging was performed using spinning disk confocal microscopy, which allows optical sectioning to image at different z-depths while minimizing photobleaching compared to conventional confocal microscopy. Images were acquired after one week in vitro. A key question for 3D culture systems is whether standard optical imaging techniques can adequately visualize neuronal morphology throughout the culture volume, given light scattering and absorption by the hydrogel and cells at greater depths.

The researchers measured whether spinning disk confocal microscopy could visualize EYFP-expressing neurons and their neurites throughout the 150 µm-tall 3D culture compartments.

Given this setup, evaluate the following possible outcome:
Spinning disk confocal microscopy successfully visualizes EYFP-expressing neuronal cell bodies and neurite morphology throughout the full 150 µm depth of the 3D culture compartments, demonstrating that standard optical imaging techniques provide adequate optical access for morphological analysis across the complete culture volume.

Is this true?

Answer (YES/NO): YES